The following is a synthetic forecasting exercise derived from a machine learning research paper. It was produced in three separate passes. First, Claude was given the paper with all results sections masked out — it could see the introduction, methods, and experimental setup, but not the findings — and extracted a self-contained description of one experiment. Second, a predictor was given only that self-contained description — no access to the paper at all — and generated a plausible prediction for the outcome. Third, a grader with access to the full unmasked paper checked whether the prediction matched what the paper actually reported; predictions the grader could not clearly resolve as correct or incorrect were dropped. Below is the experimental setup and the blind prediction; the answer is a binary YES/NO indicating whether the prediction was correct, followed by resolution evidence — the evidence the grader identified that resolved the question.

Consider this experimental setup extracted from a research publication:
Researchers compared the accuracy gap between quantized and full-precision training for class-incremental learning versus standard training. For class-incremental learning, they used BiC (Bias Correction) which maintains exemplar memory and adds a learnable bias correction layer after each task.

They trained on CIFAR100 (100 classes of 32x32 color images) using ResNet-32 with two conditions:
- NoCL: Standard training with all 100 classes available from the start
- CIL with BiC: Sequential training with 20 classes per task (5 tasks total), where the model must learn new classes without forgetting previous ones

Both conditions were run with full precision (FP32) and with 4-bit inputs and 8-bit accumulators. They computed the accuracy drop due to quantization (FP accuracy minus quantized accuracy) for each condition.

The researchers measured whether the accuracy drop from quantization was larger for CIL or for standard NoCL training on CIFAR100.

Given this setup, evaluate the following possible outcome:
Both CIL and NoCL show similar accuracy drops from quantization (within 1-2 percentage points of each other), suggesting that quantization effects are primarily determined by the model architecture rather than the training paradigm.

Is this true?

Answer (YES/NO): NO